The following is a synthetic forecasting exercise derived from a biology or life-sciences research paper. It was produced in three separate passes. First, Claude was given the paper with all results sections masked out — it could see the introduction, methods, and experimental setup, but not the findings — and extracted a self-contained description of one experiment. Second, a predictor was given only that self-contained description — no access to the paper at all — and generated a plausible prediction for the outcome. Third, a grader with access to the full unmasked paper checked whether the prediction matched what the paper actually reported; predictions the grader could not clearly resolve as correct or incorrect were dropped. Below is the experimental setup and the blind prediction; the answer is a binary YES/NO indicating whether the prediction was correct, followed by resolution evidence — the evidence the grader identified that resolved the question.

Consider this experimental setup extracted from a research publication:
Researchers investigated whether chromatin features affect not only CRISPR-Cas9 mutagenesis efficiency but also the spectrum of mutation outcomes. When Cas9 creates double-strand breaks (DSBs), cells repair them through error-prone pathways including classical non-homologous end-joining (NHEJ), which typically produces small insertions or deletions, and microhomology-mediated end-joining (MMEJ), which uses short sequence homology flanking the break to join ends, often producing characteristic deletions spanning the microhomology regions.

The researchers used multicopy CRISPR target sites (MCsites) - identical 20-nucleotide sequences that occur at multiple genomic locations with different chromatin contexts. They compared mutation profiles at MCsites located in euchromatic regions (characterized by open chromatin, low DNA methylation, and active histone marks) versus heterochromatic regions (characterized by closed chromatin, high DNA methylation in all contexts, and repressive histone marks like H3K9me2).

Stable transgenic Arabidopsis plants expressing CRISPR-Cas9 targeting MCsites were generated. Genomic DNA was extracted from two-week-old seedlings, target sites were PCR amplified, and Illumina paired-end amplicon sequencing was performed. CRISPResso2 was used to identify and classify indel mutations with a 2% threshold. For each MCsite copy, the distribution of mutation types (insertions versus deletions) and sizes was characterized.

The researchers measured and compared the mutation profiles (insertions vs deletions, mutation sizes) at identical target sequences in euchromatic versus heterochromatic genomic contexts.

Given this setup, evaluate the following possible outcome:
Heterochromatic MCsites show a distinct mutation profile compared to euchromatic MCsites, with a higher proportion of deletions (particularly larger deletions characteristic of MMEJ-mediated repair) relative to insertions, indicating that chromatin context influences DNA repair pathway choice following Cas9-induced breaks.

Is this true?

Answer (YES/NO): NO